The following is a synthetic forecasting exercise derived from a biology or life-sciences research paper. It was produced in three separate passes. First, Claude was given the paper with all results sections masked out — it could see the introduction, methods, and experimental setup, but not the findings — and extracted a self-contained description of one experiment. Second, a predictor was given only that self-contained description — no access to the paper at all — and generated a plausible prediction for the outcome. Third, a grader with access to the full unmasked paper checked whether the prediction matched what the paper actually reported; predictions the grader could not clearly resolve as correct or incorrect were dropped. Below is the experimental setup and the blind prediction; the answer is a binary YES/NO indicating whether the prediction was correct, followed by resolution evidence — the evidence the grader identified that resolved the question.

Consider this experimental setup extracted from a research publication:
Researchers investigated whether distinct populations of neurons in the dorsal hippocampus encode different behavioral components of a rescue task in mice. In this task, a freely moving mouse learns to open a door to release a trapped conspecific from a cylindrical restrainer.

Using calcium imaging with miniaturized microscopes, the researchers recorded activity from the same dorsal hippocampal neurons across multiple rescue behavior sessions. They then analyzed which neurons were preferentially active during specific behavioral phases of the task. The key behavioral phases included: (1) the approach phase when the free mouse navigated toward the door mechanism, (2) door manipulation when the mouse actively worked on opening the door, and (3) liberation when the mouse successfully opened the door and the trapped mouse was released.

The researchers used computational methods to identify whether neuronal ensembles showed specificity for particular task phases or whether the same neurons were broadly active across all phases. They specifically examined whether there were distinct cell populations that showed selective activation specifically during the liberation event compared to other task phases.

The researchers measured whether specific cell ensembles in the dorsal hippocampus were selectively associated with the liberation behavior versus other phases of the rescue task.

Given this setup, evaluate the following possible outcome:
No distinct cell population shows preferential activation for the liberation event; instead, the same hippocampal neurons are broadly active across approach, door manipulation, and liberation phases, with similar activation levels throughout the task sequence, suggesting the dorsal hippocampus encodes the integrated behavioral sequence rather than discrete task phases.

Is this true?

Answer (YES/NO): NO